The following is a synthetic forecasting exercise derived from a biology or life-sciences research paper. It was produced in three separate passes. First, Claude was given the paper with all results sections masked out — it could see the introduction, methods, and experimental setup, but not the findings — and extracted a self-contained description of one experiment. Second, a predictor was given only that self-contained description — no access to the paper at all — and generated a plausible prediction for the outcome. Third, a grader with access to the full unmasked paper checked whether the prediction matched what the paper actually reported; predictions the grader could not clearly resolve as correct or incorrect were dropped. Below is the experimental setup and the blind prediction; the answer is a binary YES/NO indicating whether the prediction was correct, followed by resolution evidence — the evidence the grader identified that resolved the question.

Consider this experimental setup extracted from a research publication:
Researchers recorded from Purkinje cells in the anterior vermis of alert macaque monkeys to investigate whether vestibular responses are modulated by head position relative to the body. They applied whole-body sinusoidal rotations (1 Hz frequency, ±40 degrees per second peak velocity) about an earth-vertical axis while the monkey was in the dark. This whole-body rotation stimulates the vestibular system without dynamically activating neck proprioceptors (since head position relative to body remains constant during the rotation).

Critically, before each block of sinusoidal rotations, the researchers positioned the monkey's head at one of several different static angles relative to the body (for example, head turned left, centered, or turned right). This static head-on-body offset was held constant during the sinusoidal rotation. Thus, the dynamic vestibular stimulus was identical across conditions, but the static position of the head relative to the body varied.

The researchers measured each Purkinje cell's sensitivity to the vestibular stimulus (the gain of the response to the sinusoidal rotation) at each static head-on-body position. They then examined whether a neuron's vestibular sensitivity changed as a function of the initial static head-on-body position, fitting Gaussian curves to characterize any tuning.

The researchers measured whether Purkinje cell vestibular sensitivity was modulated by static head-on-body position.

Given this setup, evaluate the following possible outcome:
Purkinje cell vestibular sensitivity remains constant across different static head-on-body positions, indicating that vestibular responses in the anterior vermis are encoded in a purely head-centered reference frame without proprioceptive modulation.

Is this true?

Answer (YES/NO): NO